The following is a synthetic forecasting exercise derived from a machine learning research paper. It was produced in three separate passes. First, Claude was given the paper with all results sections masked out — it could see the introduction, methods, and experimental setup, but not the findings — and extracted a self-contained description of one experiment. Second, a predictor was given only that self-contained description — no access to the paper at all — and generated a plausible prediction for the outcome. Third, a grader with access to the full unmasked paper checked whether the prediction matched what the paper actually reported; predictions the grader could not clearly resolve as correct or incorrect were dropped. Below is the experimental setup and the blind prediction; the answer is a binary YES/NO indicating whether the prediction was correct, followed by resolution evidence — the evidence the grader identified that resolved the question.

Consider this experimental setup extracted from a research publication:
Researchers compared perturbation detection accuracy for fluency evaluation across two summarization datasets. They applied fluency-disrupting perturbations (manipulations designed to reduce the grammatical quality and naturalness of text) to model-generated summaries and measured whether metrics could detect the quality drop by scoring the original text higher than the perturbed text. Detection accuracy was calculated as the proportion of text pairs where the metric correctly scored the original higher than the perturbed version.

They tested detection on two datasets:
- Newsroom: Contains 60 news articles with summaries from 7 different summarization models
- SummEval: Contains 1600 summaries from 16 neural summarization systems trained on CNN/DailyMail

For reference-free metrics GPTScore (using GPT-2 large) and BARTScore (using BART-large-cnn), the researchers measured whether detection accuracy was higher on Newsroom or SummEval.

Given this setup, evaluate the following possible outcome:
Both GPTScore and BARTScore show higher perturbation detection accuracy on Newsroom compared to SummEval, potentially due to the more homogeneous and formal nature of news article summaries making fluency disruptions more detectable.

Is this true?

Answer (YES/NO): NO